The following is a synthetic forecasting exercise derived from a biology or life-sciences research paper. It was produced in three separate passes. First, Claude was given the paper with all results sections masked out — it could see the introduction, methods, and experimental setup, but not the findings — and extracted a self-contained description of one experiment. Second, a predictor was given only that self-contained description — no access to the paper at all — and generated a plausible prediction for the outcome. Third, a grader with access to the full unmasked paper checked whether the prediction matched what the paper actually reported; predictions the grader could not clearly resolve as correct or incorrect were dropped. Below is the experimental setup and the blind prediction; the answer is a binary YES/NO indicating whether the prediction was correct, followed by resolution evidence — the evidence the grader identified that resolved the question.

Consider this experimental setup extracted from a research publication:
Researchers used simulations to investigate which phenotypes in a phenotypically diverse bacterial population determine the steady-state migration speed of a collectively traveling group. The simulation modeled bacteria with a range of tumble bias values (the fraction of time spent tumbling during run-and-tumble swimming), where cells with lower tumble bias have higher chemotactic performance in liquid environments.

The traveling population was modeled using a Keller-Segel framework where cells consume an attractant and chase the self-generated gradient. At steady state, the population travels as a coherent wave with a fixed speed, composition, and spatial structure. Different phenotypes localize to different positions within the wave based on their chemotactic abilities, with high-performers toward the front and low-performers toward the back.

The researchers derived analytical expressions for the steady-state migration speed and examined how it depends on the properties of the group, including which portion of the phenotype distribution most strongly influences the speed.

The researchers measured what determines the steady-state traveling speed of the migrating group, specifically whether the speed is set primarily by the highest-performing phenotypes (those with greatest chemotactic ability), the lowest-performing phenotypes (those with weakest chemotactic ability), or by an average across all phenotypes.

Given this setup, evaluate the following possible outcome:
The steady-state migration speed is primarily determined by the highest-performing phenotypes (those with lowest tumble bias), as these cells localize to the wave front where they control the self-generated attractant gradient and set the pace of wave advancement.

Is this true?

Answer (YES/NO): NO